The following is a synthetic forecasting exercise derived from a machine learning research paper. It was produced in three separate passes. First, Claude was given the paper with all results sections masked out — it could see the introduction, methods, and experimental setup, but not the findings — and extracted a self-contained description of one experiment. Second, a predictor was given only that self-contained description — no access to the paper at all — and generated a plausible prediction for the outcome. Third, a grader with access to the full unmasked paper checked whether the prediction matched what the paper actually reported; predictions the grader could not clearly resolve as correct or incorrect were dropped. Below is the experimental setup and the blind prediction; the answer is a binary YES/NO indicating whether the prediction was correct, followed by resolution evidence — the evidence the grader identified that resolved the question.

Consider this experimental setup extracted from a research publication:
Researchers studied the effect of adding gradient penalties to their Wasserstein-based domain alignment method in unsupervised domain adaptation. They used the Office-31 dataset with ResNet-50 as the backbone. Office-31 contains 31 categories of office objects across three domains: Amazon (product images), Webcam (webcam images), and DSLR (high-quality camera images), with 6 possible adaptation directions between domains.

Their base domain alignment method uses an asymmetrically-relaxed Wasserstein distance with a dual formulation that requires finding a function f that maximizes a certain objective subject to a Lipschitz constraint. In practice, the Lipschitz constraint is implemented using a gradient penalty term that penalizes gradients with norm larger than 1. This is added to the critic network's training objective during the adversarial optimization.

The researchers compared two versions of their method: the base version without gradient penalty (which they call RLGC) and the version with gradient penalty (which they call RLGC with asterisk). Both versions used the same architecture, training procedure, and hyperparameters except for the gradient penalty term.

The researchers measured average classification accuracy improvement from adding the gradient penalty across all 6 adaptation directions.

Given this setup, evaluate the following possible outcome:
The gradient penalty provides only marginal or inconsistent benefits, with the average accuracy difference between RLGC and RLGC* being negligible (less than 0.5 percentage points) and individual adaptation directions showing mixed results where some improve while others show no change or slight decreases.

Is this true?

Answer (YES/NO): NO